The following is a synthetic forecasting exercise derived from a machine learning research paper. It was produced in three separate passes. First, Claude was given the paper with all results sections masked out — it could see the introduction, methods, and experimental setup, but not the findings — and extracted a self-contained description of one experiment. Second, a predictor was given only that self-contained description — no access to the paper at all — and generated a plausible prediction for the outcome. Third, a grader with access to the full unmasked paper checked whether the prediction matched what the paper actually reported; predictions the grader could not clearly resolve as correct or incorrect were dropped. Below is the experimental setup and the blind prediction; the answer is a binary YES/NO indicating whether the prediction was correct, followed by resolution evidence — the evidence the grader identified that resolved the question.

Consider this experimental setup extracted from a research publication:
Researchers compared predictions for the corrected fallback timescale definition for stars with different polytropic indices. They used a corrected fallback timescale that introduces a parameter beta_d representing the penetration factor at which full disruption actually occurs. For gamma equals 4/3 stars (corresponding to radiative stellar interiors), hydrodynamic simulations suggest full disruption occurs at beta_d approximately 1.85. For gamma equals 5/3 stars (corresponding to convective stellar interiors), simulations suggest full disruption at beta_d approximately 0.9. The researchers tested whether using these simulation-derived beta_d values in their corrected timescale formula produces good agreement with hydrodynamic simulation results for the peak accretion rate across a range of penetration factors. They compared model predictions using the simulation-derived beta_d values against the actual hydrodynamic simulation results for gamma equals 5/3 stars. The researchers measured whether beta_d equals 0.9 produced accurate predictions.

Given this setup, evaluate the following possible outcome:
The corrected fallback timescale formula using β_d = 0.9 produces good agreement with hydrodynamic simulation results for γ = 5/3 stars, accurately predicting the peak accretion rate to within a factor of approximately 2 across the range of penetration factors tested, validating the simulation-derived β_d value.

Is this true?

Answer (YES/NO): NO